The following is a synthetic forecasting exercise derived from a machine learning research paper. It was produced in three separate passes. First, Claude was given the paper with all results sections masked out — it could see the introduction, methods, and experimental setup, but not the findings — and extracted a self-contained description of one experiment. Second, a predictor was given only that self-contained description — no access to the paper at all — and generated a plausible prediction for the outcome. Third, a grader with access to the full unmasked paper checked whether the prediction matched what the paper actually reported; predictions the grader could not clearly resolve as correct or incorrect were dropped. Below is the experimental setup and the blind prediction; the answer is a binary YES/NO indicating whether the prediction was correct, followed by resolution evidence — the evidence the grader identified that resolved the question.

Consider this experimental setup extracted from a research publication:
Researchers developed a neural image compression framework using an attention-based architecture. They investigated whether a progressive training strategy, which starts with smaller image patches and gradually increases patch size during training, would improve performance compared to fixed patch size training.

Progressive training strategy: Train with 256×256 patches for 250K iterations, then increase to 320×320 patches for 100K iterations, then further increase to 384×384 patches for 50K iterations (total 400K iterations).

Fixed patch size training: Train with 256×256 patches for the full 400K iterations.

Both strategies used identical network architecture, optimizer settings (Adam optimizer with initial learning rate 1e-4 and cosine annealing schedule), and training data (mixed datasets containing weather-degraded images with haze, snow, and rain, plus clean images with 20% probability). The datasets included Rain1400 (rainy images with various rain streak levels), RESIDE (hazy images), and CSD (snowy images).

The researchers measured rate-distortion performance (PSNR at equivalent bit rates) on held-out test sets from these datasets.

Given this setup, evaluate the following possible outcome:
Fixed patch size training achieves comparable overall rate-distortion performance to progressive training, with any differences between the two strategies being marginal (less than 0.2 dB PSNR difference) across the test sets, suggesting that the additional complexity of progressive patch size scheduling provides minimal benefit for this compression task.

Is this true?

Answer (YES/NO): NO